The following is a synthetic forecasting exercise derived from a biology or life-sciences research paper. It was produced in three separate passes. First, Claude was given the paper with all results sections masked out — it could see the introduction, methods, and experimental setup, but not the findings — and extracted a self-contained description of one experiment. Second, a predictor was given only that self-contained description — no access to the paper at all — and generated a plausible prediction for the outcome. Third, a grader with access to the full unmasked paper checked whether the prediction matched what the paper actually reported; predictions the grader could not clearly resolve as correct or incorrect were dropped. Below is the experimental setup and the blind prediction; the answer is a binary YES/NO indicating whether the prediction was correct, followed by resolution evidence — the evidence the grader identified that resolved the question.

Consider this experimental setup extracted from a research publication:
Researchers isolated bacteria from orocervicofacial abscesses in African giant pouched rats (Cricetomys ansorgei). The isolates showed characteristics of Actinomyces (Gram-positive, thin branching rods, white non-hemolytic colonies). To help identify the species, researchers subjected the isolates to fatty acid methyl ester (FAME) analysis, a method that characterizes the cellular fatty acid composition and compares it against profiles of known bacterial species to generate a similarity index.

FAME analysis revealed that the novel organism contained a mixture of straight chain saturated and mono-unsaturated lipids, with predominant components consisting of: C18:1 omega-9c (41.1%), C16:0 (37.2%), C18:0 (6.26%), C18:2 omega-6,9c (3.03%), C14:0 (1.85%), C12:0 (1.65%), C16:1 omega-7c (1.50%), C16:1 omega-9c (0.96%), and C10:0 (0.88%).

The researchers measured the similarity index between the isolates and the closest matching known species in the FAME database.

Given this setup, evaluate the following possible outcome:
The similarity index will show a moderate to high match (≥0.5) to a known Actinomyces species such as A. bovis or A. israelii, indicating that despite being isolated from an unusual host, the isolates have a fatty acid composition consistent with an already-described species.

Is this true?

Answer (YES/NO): NO